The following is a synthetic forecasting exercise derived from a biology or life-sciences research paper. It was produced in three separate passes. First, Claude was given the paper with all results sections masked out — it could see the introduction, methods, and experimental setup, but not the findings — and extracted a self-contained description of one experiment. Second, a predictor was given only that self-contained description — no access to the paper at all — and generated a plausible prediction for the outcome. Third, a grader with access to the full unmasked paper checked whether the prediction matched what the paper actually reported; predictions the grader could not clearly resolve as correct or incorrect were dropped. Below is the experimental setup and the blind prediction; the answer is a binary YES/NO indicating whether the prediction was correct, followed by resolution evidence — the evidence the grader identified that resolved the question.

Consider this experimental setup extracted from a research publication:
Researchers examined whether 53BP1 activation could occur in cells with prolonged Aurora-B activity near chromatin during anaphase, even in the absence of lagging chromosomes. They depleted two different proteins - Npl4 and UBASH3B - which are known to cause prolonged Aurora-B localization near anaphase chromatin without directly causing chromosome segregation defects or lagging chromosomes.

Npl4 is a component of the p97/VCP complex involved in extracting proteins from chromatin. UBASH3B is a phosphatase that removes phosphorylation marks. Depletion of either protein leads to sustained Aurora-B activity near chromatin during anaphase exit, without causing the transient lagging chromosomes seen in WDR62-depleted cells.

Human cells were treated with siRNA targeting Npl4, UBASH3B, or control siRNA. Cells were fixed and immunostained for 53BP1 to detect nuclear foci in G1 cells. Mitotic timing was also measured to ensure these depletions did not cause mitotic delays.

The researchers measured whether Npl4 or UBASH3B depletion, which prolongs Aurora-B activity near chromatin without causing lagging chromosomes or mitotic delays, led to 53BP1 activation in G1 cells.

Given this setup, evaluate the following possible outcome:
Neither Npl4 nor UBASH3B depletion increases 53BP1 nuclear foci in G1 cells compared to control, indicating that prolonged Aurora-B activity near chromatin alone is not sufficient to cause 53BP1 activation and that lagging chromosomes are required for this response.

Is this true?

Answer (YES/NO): NO